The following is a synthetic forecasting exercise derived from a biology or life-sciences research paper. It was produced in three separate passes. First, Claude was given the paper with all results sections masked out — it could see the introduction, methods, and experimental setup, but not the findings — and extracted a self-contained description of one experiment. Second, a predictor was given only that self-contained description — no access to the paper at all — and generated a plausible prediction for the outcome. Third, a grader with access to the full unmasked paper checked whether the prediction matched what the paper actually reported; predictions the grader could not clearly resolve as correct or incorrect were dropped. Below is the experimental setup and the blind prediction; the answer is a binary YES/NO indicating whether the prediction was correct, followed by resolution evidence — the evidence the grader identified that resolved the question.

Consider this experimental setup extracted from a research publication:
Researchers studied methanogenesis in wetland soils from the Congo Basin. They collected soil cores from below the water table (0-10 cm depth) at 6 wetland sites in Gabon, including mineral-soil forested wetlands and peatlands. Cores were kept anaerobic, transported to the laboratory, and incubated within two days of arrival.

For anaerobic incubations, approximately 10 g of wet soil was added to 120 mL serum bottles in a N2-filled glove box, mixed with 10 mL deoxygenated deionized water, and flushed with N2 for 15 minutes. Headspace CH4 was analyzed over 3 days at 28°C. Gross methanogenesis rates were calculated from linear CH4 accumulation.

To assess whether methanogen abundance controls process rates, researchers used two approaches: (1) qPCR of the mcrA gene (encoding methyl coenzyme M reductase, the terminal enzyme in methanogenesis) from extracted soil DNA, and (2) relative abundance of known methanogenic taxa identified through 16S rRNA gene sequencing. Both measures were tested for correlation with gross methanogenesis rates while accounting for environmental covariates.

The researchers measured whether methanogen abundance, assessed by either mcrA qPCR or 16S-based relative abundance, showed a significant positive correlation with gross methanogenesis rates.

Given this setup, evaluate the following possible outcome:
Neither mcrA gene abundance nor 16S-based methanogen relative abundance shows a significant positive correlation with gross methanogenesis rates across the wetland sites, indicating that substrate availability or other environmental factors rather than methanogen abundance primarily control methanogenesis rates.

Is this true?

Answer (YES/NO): NO